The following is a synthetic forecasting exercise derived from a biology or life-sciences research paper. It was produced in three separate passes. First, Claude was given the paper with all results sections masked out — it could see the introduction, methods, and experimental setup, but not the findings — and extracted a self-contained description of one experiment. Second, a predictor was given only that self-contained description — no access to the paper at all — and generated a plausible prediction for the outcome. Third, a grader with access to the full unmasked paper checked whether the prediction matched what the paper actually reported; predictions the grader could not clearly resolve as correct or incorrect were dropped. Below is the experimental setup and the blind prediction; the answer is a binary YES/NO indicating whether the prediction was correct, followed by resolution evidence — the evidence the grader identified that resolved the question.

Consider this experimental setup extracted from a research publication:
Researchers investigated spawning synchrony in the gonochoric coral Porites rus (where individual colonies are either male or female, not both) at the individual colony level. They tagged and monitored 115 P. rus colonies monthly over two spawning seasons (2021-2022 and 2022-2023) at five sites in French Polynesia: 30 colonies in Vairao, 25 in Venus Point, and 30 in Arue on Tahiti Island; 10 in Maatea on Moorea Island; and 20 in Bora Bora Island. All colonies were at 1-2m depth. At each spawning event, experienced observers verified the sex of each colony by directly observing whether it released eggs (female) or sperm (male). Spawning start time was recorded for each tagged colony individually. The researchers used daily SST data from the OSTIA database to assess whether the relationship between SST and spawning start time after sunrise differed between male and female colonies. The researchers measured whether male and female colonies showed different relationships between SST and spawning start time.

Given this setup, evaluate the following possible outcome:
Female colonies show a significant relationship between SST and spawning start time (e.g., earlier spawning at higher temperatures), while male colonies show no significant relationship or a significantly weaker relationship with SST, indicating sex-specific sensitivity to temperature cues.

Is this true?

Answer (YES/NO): NO